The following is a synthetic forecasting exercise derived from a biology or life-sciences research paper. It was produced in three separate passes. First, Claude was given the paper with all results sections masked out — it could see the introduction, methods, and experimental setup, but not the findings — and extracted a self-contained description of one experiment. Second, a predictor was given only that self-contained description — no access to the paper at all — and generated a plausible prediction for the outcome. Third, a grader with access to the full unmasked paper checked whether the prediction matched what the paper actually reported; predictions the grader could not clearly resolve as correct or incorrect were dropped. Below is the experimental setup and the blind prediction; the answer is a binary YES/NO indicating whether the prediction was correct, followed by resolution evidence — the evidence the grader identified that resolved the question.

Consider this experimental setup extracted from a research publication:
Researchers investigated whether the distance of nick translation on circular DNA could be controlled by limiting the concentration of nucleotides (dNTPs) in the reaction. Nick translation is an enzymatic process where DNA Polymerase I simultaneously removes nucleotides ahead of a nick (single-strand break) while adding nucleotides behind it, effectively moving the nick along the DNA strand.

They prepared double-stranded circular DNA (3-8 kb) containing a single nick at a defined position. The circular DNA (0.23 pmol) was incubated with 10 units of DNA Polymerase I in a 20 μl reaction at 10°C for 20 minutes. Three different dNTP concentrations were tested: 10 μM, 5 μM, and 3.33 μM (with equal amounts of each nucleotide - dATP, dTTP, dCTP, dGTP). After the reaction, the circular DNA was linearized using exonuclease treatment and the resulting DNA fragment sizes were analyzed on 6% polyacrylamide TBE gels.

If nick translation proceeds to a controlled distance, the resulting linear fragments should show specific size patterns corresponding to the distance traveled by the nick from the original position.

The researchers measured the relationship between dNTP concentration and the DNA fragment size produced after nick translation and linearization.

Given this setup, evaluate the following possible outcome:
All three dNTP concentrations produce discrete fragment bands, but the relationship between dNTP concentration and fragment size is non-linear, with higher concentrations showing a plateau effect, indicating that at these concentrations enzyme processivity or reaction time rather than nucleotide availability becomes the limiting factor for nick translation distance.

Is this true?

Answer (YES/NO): NO